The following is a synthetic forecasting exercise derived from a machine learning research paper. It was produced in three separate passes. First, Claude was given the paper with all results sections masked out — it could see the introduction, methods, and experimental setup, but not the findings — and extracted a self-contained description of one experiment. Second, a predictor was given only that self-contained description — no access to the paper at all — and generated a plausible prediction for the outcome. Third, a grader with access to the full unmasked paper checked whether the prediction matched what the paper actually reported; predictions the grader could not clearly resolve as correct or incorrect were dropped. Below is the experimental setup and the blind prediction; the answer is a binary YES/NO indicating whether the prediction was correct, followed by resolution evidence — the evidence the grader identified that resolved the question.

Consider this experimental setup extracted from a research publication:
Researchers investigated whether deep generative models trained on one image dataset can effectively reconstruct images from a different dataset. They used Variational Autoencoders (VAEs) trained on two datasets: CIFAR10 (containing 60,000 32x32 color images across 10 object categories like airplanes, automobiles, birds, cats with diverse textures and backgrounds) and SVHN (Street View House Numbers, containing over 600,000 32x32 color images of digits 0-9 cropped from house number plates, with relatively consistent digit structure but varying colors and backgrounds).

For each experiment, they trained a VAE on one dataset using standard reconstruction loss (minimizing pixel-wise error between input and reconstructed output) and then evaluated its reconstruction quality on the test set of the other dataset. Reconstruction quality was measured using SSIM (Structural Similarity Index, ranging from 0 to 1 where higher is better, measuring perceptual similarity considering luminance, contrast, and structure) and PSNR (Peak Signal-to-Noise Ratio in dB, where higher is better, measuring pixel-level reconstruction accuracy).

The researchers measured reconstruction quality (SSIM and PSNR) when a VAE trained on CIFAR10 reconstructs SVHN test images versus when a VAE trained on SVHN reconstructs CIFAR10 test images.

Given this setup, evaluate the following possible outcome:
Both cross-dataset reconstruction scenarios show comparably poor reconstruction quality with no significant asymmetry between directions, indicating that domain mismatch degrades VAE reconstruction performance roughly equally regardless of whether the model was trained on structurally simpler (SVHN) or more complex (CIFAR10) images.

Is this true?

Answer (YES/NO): NO